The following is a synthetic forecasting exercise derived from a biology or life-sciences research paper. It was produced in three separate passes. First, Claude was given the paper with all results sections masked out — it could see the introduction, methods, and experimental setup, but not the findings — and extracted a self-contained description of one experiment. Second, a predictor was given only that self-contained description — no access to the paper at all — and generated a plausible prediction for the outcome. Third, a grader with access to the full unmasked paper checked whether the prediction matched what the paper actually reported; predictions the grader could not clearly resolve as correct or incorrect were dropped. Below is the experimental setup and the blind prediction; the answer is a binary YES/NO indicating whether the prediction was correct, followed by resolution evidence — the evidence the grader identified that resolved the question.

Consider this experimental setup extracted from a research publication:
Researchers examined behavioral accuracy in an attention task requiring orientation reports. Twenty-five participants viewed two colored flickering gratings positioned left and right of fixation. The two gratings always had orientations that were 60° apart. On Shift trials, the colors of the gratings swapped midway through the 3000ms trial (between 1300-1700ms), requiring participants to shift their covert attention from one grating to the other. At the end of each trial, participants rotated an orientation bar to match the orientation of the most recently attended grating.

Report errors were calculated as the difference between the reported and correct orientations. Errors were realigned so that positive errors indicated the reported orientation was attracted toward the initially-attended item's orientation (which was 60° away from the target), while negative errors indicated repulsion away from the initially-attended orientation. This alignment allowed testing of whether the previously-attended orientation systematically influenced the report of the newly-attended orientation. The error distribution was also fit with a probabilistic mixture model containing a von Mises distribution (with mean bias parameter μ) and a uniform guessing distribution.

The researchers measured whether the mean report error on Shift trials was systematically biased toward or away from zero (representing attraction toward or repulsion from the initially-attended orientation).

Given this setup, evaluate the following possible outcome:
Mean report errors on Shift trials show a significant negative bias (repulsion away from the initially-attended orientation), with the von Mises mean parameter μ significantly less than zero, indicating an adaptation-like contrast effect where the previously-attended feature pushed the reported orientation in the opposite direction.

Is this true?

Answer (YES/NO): YES